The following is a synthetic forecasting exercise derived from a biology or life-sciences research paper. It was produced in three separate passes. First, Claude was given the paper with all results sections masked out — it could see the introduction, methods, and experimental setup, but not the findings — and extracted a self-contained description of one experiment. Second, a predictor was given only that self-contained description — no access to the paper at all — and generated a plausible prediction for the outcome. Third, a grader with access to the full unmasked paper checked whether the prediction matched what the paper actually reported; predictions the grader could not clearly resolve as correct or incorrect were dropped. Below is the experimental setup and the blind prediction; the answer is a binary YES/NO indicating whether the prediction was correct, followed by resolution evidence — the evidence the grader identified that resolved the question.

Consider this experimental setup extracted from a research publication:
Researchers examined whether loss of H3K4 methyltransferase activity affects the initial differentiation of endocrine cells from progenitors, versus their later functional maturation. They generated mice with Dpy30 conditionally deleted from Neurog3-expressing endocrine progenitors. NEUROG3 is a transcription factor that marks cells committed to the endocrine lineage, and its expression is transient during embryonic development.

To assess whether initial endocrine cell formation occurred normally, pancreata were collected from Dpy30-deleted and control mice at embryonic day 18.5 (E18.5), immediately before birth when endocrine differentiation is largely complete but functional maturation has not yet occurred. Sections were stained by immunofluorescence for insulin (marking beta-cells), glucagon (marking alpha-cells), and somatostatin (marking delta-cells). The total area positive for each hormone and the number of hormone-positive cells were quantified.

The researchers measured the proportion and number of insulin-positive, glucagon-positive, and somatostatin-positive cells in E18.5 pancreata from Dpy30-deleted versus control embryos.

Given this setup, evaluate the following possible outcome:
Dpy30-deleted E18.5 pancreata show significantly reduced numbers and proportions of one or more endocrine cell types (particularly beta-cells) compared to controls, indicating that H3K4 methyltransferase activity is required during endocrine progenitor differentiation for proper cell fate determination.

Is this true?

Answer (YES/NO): NO